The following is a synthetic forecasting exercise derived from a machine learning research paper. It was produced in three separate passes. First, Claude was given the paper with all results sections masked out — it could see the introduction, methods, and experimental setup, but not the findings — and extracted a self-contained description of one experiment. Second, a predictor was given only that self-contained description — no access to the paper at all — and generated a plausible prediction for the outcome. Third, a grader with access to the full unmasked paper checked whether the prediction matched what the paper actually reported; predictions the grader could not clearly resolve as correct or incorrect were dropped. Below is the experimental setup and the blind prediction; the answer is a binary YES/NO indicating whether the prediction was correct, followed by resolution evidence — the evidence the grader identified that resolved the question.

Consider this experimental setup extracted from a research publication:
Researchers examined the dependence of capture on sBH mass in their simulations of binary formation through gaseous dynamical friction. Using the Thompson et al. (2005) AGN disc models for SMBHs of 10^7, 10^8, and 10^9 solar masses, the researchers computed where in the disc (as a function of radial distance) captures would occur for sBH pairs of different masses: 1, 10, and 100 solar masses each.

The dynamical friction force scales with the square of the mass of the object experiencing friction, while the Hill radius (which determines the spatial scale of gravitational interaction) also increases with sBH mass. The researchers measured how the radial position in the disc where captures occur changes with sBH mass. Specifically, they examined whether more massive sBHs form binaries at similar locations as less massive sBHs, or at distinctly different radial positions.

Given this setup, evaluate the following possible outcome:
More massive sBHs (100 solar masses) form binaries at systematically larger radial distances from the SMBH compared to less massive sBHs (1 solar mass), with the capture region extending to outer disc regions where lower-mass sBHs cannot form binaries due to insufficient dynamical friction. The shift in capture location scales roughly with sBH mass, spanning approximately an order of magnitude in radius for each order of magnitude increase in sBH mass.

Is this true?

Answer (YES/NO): NO